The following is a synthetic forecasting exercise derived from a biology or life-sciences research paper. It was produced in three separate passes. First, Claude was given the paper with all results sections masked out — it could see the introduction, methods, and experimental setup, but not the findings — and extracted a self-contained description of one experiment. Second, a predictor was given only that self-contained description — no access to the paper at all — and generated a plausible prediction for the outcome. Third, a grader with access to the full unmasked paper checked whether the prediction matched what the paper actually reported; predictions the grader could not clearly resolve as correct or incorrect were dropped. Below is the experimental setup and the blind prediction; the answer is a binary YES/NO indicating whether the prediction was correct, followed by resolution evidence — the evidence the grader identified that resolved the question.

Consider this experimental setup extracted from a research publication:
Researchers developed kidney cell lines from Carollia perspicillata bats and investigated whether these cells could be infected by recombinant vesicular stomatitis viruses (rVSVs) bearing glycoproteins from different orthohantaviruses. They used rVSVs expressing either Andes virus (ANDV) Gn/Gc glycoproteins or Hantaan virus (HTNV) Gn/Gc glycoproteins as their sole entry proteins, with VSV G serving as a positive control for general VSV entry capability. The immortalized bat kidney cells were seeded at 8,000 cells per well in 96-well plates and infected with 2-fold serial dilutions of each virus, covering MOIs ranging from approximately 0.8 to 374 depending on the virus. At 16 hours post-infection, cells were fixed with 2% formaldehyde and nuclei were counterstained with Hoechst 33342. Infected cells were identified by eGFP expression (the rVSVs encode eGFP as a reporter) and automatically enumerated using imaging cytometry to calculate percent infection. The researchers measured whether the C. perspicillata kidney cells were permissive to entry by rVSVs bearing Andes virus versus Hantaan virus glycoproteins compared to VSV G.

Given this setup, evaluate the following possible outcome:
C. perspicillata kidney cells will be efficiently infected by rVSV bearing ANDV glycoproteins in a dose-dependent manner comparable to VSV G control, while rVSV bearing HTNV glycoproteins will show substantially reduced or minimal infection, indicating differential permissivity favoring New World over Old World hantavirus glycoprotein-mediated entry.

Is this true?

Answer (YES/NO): NO